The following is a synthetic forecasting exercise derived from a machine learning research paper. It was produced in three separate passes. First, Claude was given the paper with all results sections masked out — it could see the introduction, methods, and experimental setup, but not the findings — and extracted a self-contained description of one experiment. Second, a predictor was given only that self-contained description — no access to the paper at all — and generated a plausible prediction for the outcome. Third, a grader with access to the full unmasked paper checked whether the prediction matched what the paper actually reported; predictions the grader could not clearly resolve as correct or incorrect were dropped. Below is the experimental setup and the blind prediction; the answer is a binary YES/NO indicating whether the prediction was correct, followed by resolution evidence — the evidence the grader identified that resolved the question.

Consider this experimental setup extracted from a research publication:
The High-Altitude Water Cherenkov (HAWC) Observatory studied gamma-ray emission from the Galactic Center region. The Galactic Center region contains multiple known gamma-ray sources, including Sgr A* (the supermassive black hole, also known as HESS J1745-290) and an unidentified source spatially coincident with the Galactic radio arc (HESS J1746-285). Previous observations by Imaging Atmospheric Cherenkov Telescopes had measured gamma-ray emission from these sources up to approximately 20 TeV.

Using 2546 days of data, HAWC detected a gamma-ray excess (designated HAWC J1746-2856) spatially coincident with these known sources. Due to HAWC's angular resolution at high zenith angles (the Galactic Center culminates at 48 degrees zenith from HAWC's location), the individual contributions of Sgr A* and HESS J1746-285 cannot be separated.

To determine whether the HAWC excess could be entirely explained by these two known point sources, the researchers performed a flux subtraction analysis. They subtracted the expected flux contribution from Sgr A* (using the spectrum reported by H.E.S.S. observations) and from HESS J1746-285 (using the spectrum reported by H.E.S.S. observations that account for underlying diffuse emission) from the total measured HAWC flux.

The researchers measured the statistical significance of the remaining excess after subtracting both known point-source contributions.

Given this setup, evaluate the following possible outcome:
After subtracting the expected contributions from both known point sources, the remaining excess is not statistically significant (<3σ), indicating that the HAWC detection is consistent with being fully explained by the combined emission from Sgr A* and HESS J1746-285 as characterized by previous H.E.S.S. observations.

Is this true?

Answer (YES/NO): NO